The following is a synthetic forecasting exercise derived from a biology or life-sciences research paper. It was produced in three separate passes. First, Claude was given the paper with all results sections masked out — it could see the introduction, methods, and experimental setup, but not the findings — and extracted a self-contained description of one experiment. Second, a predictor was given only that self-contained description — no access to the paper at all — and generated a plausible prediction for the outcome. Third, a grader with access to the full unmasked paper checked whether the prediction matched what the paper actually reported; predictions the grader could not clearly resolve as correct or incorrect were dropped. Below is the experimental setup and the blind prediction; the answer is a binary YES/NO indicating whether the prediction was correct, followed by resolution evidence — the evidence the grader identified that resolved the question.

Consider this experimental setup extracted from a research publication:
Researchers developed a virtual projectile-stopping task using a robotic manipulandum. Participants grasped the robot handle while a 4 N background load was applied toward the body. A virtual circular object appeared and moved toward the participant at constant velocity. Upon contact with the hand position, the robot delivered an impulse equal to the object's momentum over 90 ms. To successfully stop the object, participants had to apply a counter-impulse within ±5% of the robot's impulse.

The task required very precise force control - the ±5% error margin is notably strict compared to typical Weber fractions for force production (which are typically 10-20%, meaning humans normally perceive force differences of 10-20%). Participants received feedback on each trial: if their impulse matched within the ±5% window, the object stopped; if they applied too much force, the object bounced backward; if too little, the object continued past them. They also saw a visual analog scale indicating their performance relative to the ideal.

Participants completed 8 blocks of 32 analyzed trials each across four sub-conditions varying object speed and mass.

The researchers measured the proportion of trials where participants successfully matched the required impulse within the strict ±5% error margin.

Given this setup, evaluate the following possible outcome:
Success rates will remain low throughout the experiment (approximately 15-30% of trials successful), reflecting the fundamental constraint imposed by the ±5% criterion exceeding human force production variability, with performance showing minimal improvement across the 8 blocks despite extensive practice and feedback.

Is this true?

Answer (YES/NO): NO